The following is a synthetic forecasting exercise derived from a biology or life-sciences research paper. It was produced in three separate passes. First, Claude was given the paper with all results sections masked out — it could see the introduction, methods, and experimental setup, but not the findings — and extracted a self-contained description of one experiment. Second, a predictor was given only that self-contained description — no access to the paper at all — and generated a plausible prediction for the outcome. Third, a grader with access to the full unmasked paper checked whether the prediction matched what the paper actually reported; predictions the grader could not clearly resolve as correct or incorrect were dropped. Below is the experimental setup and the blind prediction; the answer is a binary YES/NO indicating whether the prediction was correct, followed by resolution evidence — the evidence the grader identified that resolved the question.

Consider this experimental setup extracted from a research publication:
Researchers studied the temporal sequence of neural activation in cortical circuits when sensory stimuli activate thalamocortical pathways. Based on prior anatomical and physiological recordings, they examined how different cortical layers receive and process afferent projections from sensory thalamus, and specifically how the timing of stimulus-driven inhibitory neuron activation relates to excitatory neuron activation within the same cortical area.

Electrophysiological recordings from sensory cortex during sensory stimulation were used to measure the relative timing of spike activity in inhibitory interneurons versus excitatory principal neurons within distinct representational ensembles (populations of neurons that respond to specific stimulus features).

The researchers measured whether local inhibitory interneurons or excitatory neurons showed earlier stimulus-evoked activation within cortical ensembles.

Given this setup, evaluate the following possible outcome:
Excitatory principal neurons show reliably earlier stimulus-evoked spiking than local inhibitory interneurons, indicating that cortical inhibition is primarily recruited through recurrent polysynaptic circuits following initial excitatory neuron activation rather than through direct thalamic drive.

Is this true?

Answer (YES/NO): NO